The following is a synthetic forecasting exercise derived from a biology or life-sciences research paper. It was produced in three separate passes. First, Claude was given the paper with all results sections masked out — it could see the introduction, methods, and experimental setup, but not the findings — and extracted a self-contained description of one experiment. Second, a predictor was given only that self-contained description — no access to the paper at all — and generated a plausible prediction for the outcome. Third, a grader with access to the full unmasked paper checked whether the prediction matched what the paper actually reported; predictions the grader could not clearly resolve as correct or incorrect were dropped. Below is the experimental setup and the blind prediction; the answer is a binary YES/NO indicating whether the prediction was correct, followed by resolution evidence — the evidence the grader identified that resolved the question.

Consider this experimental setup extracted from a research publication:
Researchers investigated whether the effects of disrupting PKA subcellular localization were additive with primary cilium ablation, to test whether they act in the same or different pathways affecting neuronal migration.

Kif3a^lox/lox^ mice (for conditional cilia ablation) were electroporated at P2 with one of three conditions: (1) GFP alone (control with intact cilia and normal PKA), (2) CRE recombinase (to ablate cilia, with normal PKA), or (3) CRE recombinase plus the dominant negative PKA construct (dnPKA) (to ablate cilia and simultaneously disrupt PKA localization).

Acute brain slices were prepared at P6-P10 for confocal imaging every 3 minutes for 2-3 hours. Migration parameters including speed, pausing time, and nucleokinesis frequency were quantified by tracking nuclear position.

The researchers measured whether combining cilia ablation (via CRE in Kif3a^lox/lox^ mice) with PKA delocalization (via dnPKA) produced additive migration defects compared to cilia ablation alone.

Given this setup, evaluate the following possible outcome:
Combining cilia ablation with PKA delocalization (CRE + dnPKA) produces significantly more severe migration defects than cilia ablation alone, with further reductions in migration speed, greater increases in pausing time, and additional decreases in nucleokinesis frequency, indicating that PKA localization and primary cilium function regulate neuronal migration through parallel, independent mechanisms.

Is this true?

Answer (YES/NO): NO